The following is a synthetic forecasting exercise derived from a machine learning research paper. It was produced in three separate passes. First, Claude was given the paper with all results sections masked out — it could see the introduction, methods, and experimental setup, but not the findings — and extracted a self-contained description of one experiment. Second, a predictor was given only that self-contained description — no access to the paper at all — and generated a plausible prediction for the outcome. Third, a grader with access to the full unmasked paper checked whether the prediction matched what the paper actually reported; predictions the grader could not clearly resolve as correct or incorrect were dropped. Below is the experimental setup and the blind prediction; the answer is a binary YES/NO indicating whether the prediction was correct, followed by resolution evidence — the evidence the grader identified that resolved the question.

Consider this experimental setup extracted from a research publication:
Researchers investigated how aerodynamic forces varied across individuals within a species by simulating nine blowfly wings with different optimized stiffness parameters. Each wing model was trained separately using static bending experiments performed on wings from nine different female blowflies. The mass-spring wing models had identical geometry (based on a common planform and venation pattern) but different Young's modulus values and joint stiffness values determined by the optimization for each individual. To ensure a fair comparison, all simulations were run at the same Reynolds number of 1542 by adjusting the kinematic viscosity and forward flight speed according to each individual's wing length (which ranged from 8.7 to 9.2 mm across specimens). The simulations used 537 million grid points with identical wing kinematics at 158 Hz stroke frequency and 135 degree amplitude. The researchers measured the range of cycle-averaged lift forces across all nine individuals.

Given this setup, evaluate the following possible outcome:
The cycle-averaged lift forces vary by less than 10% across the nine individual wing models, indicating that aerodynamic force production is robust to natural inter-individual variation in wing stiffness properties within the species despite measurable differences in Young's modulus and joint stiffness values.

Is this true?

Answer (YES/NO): YES